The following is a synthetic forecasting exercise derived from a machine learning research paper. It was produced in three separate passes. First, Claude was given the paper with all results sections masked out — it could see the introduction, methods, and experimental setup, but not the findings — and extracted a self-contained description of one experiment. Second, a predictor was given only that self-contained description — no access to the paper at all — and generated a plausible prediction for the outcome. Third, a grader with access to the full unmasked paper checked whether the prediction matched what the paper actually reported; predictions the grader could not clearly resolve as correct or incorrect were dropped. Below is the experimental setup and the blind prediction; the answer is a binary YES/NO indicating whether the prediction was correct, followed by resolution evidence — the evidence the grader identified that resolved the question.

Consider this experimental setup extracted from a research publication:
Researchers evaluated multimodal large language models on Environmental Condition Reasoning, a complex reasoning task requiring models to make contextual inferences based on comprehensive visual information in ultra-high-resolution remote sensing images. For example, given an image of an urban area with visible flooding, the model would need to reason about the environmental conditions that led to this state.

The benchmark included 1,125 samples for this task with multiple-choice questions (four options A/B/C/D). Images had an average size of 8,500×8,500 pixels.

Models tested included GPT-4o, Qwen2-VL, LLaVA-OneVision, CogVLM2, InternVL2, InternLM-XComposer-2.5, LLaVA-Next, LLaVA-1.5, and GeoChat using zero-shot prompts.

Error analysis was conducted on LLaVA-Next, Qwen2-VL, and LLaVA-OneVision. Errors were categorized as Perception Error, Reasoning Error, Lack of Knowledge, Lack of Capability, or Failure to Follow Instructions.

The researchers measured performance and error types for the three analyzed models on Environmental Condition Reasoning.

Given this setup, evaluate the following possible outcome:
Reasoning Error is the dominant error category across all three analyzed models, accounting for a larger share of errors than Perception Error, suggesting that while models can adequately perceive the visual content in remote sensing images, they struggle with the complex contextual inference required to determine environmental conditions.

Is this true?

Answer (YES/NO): NO